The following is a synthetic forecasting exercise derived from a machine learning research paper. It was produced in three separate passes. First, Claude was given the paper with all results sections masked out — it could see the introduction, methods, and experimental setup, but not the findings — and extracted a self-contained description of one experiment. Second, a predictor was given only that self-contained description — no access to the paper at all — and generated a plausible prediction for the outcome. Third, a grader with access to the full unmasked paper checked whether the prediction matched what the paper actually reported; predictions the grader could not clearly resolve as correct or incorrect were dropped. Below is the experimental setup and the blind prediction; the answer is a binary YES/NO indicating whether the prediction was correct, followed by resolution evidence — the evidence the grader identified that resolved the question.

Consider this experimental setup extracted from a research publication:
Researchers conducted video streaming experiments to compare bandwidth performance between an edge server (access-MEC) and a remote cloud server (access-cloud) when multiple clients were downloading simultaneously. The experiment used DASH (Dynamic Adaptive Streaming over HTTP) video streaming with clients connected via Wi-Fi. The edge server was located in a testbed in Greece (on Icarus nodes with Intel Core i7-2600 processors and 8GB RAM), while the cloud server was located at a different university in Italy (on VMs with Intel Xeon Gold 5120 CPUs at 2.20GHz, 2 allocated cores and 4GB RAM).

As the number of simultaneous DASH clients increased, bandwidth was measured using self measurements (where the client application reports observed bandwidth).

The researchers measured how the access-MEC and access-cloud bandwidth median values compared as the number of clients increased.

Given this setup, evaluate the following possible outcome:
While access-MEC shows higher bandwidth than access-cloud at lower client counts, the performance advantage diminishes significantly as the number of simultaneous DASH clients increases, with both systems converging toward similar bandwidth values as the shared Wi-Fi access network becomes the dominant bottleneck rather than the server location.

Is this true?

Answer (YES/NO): NO